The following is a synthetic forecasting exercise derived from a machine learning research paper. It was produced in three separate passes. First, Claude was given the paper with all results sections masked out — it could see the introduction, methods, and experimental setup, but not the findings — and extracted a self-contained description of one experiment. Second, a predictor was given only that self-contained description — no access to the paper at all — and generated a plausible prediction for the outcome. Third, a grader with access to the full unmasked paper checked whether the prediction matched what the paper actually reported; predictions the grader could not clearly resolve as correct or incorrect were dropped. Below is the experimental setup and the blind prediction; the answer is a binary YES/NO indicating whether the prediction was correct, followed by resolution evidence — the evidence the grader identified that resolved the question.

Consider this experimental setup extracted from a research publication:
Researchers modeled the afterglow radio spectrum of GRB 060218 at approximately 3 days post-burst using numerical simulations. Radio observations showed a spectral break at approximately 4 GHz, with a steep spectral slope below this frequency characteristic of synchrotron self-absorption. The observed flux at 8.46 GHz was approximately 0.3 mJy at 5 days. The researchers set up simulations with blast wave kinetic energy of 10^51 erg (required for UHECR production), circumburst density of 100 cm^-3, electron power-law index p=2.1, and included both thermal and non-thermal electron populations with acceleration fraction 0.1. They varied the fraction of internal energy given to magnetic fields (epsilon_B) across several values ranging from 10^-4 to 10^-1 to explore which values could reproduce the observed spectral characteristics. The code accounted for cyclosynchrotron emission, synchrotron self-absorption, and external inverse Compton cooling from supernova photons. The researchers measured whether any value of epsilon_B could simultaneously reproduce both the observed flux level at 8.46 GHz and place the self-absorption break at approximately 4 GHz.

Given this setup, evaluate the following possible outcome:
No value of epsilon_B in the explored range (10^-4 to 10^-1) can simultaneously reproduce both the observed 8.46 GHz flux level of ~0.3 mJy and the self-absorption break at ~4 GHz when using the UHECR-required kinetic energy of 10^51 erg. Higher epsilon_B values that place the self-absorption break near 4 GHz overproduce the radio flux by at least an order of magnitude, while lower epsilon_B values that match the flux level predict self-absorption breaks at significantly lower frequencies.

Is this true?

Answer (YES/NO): YES